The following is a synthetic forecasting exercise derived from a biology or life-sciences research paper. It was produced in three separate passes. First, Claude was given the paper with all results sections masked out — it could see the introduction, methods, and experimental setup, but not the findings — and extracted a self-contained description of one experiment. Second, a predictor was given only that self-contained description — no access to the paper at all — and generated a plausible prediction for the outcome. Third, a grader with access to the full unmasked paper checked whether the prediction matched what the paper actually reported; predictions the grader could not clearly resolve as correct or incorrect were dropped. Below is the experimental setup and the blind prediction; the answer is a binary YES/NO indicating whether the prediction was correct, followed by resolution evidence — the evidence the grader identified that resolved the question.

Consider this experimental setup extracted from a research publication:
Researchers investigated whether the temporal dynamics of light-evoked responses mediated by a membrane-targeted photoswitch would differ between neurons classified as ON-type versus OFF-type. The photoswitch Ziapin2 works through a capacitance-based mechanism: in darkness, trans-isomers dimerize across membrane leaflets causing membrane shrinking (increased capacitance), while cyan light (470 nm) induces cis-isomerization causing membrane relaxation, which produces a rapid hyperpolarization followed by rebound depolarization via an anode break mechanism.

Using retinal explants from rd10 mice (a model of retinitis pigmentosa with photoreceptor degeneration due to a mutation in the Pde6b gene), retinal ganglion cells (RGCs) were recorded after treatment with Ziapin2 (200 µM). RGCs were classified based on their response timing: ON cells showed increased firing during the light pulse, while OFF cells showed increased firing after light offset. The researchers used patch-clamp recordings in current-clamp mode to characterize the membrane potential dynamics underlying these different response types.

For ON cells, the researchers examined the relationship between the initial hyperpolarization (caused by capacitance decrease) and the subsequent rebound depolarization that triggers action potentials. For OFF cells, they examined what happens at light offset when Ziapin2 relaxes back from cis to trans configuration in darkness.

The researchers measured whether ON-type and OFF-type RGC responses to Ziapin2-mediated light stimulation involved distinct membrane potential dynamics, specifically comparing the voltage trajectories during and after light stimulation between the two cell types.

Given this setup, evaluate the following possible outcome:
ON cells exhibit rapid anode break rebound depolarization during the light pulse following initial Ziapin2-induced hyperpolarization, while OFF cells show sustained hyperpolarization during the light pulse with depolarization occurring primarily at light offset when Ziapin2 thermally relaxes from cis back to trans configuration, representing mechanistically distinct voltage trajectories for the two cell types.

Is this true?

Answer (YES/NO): NO